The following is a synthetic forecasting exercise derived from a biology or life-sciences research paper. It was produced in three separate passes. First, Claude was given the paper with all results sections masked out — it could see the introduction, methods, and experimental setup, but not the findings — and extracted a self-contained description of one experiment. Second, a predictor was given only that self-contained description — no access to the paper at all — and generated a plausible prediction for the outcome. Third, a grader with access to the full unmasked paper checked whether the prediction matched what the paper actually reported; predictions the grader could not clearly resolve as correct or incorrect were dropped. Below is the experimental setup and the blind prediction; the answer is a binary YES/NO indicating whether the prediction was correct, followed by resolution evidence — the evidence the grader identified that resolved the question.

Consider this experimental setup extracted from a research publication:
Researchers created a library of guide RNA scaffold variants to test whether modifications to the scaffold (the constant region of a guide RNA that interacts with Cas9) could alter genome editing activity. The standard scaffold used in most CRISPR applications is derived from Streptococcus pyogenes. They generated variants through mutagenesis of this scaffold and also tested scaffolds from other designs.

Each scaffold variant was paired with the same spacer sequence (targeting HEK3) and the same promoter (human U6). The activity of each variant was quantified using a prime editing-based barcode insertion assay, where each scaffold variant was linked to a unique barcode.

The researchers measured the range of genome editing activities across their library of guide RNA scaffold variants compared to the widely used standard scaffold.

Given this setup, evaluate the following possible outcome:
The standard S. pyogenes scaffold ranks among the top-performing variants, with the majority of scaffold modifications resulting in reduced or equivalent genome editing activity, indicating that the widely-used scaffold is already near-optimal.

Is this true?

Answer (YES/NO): YES